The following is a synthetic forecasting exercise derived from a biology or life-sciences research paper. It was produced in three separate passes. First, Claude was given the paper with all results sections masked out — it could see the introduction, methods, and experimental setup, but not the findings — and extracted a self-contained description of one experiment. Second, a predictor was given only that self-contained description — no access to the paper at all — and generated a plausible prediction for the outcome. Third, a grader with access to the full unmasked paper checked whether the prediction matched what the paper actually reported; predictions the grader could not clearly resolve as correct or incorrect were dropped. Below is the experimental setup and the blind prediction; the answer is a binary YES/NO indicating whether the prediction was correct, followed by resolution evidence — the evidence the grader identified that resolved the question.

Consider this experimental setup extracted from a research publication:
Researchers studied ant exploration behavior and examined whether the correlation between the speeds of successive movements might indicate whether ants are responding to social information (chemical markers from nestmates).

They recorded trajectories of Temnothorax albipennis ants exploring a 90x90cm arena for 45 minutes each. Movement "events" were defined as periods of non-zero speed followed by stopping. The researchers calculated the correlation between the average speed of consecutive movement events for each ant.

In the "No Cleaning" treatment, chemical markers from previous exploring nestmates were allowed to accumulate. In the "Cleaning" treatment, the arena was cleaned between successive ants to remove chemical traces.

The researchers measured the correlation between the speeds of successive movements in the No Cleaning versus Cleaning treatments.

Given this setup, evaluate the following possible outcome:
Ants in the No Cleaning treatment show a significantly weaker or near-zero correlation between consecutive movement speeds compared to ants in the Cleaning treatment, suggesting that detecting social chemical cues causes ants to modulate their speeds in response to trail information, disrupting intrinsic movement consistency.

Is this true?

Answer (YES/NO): YES